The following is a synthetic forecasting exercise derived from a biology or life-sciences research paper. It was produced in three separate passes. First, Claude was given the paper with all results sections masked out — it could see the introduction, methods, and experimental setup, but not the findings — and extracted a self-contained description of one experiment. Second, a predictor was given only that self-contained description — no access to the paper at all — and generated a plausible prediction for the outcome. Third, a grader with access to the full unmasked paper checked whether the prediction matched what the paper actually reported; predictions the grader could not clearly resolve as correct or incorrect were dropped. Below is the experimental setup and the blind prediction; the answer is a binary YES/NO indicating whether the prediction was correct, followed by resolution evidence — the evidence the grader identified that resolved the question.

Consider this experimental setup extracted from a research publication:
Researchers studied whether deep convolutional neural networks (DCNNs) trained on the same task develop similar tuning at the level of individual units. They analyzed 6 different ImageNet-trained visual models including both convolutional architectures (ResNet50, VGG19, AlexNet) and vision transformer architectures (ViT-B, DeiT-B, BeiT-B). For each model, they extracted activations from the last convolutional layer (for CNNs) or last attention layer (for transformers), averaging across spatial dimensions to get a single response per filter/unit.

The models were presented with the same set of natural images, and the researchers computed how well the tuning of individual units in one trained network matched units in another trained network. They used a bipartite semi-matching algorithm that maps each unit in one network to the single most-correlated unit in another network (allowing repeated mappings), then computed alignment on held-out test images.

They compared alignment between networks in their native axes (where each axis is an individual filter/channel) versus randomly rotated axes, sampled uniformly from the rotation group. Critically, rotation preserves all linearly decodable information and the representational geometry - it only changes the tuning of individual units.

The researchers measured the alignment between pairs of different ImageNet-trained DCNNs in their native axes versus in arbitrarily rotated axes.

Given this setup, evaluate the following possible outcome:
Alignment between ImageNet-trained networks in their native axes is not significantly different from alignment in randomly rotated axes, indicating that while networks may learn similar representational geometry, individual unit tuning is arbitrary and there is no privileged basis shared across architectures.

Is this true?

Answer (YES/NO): NO